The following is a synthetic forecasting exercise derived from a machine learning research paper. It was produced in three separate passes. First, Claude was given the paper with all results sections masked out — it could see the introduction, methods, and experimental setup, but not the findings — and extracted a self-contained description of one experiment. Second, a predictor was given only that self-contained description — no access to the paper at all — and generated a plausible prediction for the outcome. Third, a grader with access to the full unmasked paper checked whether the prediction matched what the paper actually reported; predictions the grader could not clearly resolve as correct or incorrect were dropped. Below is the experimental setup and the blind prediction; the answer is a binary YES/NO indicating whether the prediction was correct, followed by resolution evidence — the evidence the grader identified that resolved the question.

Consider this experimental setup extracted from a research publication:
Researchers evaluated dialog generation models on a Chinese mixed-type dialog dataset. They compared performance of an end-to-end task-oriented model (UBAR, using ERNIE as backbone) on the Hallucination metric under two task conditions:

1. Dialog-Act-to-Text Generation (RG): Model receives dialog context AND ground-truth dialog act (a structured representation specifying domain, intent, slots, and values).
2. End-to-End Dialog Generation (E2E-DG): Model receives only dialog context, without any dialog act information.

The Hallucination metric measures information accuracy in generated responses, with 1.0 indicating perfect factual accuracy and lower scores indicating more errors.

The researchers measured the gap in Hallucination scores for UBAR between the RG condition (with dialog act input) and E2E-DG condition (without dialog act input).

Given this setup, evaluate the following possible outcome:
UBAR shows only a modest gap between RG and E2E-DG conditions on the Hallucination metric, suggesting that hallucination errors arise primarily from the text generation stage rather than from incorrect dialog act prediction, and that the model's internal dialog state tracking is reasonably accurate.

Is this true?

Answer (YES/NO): NO